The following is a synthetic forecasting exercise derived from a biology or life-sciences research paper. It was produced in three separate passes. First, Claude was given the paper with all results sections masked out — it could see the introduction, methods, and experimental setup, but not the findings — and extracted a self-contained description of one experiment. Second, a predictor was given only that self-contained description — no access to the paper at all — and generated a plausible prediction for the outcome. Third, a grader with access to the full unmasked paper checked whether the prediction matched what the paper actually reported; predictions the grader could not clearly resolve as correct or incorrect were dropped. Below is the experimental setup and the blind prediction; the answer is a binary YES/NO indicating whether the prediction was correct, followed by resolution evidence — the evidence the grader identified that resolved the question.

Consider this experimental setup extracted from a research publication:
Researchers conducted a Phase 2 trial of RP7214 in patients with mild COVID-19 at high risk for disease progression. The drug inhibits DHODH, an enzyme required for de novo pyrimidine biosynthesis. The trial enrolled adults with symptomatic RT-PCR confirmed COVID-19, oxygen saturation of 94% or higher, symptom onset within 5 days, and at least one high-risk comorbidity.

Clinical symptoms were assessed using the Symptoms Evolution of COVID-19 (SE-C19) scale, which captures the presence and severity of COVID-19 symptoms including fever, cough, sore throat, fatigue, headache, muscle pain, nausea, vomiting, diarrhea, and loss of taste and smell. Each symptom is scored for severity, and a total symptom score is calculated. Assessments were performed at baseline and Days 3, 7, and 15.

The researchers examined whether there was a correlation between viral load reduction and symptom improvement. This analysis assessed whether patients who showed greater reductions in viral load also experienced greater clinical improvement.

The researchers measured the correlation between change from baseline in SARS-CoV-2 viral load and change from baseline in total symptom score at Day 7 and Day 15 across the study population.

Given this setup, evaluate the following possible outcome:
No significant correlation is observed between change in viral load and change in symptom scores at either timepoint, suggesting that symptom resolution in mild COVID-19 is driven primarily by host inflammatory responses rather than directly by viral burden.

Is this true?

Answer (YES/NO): YES